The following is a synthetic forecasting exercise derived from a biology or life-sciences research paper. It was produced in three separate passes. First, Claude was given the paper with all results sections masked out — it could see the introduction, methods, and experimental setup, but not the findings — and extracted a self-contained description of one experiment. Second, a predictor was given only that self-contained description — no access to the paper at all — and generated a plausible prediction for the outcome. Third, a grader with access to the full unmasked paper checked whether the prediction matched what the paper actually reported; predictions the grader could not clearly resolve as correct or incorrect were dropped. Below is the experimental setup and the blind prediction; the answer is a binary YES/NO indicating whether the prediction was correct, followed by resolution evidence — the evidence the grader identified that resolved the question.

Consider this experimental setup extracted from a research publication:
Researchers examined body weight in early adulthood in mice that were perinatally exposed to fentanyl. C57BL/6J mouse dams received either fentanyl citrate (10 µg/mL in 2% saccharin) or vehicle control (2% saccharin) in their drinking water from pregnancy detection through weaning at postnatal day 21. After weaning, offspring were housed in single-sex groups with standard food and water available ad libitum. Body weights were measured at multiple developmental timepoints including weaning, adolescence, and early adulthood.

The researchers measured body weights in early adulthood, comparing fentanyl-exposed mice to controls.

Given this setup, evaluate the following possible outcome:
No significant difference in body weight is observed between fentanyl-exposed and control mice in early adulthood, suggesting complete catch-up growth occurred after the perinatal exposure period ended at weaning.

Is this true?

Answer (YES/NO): YES